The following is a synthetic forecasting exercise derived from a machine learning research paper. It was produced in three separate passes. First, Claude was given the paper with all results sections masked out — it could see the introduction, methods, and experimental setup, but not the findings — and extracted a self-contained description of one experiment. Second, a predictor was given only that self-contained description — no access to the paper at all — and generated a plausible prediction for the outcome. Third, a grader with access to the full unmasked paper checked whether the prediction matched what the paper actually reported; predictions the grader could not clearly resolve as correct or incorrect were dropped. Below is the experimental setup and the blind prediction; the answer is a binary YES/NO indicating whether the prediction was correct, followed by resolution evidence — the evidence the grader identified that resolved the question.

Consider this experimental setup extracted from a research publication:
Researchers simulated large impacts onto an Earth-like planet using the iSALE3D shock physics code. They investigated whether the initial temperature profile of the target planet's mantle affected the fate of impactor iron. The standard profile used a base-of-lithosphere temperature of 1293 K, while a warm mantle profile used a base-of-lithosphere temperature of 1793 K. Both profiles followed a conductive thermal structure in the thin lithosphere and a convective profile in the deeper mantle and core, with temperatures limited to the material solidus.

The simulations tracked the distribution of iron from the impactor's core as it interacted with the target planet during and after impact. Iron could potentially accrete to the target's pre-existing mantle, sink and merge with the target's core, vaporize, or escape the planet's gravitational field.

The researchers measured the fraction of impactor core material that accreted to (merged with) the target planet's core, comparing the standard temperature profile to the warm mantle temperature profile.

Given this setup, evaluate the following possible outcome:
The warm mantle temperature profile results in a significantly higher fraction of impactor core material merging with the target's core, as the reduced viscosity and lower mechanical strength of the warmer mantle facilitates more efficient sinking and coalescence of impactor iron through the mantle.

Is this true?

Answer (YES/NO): NO